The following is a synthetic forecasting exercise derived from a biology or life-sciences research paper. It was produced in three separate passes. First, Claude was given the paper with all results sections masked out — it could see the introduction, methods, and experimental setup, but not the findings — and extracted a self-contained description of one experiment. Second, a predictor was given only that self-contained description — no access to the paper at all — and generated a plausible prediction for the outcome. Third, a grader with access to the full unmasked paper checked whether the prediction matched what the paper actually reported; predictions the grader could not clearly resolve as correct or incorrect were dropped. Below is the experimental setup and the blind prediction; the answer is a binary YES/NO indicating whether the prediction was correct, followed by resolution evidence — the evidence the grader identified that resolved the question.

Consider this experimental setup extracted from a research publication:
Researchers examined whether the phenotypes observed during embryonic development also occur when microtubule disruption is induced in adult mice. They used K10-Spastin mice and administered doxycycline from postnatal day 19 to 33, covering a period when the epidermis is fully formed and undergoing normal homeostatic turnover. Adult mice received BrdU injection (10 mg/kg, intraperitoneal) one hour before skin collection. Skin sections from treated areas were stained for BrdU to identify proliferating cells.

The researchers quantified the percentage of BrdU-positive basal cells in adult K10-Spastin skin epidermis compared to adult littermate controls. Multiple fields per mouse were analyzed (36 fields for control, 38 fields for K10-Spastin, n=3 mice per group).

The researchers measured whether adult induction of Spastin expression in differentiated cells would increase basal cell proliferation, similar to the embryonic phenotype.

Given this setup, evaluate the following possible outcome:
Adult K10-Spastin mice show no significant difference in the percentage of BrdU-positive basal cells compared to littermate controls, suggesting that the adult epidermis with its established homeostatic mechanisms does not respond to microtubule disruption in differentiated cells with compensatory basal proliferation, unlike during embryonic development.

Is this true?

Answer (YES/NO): NO